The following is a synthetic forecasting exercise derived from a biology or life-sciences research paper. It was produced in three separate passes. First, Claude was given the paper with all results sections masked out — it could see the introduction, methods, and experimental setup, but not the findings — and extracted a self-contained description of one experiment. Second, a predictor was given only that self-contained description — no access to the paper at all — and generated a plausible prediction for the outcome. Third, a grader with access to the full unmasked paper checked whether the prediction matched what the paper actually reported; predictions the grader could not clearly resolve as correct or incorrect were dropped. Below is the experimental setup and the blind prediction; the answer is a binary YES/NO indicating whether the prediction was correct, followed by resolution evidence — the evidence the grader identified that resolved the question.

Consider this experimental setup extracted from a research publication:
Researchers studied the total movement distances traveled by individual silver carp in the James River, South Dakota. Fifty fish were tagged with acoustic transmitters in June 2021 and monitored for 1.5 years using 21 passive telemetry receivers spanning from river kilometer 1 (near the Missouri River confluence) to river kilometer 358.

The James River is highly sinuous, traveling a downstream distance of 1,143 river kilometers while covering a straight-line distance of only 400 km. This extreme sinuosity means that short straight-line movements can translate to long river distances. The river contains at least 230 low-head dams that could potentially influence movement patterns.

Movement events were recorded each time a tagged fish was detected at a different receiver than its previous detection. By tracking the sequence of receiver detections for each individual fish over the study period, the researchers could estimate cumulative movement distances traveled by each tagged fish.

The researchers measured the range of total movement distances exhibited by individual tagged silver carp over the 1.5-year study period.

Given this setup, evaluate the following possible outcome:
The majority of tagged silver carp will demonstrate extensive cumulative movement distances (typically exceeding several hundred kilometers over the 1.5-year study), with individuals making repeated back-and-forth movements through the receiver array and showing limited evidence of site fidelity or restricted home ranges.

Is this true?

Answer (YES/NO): NO